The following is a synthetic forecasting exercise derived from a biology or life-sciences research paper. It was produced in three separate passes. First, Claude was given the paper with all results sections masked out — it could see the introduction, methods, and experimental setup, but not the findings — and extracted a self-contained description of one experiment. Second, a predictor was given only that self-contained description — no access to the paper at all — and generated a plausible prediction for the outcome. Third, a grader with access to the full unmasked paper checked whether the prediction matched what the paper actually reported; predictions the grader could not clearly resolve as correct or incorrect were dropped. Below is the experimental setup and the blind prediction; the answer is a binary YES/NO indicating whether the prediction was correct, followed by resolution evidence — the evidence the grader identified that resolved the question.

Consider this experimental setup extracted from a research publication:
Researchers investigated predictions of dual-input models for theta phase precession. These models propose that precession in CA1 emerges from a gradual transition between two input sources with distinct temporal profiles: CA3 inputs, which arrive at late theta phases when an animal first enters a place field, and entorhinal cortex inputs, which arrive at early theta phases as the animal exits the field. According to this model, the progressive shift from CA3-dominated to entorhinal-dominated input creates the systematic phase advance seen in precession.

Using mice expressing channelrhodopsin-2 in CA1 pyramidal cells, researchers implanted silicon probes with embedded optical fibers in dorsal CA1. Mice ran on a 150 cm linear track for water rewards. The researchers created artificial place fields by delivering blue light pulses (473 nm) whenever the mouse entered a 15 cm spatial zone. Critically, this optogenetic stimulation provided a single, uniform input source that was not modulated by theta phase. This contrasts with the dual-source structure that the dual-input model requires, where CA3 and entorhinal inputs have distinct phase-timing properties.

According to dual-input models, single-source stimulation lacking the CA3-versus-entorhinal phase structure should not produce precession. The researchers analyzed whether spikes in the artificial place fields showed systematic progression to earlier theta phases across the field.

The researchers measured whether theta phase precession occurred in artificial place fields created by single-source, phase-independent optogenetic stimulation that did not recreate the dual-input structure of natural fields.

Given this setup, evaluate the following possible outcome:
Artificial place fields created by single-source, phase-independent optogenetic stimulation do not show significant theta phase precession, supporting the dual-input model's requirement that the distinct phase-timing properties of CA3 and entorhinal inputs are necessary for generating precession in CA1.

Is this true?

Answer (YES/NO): NO